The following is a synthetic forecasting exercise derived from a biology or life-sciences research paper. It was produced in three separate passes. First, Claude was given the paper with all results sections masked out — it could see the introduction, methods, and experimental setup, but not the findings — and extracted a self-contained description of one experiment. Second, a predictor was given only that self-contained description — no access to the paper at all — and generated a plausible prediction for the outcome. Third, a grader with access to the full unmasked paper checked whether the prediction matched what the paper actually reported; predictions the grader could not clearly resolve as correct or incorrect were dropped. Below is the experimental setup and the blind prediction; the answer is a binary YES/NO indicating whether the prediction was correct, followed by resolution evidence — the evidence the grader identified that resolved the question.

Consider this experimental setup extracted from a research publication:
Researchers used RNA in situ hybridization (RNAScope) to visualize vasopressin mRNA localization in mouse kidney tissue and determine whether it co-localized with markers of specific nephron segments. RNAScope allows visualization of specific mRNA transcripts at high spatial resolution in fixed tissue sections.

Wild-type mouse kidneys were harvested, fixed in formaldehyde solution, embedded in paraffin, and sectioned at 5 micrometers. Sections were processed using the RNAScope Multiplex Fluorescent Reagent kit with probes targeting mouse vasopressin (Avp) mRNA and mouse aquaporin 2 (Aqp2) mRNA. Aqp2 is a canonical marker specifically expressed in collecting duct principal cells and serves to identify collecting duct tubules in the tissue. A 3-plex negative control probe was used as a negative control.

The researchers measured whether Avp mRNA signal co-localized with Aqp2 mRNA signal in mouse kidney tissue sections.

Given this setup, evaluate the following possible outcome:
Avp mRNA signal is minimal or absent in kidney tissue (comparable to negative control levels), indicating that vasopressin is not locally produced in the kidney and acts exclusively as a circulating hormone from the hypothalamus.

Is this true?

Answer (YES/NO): NO